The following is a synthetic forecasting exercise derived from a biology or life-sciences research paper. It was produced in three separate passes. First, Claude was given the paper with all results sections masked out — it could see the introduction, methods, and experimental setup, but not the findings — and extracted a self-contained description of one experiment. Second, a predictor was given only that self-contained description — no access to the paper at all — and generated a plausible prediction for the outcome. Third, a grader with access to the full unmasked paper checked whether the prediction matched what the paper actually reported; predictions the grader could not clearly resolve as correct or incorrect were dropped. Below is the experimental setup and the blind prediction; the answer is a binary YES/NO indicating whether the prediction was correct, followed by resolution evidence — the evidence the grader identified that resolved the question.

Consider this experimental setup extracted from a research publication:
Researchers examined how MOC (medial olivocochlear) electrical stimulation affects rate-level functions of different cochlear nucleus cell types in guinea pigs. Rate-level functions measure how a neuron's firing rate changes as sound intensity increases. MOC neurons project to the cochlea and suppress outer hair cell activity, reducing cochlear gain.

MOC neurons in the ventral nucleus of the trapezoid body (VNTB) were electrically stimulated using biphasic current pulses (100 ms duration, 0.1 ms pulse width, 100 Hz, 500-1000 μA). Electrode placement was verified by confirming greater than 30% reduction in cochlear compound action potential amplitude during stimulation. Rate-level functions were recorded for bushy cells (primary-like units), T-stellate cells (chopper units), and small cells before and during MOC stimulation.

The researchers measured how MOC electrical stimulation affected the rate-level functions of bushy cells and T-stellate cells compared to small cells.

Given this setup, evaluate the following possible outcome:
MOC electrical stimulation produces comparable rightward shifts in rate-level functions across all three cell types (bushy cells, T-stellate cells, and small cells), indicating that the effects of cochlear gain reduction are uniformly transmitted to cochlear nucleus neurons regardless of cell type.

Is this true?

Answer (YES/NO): NO